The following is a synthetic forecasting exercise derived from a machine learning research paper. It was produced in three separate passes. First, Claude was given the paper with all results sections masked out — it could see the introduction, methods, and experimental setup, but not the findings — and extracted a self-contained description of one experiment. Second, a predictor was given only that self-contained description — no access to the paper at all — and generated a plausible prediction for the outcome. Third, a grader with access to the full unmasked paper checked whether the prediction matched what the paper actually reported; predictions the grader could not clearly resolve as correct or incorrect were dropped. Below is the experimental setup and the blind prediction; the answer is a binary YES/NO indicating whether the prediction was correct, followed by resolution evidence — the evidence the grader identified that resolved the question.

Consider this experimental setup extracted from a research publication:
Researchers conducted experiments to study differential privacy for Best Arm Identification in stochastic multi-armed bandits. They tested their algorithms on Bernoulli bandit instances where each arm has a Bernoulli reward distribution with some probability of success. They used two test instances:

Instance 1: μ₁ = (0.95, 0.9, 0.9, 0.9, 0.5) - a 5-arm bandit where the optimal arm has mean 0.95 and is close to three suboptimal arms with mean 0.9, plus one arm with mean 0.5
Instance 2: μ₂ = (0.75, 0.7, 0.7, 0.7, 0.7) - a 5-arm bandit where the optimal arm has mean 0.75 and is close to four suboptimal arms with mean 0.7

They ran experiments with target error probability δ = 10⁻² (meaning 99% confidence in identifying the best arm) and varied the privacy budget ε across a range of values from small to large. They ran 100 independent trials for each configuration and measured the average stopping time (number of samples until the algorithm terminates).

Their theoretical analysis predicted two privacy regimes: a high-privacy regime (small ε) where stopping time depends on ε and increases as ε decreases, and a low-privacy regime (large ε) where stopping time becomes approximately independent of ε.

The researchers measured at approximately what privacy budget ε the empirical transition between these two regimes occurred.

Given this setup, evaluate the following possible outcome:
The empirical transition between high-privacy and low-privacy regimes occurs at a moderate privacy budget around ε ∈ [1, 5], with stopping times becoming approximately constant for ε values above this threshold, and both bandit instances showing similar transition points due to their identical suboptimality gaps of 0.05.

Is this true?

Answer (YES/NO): NO